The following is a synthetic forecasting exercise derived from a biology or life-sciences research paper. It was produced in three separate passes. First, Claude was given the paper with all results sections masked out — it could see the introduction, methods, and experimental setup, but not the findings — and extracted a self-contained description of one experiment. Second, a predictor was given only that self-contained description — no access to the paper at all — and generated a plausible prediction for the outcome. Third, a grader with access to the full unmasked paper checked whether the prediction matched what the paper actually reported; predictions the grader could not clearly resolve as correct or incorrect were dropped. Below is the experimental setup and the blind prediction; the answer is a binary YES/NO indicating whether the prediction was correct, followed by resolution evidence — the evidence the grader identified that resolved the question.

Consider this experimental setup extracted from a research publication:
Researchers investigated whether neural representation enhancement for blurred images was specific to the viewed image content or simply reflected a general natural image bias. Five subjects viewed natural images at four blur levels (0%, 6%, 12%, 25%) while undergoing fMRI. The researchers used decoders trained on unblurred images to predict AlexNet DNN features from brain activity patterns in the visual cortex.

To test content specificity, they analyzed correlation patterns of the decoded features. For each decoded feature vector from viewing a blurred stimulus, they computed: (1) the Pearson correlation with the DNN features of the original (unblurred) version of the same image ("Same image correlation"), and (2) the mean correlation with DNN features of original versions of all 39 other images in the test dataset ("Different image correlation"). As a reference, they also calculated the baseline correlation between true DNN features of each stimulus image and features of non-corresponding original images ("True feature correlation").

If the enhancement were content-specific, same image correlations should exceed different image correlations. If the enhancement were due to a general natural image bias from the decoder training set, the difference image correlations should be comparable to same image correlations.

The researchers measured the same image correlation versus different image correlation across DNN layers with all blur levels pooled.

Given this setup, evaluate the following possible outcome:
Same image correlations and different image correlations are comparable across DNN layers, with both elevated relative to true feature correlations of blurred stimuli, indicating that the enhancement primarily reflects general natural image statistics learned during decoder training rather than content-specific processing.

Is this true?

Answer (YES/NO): NO